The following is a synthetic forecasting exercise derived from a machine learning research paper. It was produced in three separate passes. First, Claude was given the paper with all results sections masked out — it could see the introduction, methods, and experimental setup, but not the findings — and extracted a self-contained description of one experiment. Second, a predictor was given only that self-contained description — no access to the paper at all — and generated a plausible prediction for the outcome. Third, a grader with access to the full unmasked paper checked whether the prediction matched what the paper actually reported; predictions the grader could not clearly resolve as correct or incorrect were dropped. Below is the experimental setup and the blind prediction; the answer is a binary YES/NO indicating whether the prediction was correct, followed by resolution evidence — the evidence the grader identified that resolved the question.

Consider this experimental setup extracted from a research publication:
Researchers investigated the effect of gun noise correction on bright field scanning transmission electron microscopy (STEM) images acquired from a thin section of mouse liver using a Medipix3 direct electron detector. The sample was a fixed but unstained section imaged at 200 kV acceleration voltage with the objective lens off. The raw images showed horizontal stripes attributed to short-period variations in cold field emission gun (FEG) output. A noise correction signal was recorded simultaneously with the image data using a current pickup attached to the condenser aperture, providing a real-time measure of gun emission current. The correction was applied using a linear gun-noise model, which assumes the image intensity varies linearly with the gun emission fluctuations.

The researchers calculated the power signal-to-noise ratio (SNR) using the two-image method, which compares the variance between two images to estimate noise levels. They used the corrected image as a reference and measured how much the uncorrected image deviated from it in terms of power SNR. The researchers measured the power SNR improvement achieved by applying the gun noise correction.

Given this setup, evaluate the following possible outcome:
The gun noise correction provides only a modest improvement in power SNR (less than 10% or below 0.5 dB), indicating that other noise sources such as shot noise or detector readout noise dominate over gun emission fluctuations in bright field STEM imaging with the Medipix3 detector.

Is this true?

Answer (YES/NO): NO